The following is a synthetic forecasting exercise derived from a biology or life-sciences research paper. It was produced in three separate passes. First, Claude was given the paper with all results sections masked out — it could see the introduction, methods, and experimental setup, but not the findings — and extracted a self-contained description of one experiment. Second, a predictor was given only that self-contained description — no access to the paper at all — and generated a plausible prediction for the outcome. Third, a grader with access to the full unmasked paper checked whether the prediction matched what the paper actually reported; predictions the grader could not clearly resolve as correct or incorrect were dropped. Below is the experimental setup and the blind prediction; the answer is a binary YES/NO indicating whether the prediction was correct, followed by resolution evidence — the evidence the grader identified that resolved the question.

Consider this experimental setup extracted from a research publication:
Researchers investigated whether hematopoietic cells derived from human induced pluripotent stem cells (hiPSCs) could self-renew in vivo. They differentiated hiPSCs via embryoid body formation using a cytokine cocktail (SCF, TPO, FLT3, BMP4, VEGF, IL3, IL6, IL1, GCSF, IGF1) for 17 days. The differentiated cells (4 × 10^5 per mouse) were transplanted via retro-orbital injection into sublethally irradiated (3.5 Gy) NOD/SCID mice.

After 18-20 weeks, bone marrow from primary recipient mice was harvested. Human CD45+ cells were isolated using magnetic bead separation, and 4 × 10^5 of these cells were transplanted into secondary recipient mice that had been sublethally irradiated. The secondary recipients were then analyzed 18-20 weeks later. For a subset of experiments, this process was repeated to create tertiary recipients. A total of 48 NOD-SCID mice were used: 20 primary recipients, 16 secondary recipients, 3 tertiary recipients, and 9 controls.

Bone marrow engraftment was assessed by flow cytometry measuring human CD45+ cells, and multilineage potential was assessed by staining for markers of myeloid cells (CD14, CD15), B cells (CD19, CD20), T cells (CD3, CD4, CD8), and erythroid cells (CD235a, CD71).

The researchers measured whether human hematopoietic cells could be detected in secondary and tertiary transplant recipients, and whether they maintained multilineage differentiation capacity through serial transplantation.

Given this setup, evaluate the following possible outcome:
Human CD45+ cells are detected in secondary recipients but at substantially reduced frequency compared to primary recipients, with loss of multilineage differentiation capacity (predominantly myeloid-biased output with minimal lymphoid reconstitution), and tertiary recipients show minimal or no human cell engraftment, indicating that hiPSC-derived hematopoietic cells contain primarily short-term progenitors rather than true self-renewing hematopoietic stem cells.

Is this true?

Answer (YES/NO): NO